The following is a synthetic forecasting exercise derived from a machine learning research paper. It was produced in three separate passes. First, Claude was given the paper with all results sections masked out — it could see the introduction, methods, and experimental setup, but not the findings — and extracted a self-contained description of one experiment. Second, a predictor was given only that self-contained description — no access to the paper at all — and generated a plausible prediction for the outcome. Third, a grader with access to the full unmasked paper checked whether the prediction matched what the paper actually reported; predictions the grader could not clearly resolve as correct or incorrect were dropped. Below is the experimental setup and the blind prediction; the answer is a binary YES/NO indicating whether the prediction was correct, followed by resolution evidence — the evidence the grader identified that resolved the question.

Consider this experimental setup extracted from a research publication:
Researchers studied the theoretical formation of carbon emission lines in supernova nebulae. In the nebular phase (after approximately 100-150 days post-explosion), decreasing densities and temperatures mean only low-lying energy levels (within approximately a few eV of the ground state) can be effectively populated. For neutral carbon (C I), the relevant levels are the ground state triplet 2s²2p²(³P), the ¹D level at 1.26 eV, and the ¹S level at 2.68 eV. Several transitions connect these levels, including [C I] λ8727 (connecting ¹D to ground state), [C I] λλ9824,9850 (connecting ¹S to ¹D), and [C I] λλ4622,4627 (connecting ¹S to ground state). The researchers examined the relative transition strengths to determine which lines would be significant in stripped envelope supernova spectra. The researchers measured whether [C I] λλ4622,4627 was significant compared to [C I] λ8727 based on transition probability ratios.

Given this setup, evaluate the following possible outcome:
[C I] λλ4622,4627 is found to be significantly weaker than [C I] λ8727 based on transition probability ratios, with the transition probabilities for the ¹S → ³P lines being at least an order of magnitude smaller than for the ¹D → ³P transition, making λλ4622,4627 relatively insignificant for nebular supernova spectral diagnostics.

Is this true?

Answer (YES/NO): YES